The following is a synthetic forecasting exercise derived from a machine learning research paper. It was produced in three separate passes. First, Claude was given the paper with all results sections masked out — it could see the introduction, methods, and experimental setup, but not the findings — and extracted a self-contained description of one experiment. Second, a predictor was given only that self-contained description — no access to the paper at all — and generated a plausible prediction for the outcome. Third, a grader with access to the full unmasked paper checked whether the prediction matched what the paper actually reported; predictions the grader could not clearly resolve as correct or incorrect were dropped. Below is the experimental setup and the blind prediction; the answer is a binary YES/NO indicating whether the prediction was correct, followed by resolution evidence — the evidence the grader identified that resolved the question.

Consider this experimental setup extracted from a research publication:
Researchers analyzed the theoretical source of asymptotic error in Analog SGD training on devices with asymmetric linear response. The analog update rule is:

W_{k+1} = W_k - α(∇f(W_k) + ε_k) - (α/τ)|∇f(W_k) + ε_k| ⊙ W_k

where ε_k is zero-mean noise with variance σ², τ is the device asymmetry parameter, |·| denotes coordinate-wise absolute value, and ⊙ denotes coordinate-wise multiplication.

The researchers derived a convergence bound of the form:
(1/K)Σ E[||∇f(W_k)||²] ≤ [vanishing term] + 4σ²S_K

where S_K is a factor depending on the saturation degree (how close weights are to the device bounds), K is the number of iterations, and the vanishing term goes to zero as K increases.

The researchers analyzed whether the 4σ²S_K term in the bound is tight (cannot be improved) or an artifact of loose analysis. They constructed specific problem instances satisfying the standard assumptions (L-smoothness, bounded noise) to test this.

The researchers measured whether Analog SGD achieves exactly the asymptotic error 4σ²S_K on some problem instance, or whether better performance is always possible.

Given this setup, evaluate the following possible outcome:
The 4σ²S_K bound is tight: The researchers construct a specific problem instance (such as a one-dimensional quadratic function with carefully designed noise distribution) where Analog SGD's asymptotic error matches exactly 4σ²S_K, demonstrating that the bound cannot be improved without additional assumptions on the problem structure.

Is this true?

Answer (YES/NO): YES